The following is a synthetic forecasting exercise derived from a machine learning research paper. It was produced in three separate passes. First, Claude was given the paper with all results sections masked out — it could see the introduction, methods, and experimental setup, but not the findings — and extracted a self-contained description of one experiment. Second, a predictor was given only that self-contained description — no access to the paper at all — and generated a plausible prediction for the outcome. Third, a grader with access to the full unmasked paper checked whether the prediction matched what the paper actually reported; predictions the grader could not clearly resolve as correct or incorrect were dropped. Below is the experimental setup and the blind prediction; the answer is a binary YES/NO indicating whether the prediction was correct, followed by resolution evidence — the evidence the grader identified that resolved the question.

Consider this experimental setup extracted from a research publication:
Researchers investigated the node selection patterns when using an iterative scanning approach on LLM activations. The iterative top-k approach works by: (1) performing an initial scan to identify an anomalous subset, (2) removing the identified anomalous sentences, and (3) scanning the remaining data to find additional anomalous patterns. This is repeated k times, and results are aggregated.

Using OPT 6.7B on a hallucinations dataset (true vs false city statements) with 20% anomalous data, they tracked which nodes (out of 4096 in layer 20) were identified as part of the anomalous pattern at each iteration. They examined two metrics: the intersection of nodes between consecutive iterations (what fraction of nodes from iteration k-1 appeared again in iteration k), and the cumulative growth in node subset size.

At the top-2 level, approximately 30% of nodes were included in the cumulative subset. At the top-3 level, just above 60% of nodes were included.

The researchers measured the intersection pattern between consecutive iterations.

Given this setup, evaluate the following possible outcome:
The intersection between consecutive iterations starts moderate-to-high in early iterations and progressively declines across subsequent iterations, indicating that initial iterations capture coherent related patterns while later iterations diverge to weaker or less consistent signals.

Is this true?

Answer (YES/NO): NO